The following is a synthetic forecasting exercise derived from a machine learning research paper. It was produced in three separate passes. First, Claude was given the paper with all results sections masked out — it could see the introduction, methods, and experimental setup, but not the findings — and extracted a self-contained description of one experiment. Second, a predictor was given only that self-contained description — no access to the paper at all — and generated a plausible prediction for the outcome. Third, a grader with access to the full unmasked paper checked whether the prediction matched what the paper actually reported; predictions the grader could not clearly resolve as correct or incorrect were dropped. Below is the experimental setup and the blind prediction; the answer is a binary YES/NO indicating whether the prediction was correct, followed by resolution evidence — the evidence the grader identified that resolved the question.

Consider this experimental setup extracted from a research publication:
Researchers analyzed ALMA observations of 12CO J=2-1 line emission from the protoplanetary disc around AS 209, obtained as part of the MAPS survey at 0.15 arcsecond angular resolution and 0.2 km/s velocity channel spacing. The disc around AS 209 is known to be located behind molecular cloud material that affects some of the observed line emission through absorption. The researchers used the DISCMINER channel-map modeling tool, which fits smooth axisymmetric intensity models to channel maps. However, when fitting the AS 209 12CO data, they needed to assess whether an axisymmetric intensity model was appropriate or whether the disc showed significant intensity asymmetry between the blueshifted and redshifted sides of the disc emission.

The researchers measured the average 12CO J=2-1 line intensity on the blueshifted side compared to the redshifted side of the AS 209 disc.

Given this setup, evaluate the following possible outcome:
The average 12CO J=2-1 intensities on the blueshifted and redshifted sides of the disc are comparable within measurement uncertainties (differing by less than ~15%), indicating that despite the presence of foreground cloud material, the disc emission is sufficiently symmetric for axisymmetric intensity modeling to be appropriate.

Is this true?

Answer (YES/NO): NO